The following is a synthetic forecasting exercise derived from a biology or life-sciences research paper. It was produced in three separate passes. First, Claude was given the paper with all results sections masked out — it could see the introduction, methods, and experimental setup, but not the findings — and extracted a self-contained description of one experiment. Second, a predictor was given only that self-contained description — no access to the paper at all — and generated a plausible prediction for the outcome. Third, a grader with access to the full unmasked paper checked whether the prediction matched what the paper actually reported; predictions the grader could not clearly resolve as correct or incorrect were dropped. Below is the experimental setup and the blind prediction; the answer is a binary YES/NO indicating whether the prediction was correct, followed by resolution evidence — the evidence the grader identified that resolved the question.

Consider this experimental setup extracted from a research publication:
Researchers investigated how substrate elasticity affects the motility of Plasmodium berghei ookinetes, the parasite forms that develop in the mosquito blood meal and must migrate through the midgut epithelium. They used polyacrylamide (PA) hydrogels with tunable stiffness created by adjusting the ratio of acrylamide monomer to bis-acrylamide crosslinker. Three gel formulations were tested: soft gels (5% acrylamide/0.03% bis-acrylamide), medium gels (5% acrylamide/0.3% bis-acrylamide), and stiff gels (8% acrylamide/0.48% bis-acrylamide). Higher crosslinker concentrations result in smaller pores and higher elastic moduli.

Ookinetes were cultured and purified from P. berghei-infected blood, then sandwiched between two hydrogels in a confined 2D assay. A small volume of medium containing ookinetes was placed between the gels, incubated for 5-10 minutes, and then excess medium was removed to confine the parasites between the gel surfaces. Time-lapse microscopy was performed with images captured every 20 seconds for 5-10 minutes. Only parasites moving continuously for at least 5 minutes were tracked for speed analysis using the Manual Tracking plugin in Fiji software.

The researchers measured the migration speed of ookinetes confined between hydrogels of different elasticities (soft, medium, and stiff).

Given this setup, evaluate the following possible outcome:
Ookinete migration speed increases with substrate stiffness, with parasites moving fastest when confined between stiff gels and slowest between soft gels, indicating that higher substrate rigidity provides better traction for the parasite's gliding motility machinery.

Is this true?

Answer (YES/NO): NO